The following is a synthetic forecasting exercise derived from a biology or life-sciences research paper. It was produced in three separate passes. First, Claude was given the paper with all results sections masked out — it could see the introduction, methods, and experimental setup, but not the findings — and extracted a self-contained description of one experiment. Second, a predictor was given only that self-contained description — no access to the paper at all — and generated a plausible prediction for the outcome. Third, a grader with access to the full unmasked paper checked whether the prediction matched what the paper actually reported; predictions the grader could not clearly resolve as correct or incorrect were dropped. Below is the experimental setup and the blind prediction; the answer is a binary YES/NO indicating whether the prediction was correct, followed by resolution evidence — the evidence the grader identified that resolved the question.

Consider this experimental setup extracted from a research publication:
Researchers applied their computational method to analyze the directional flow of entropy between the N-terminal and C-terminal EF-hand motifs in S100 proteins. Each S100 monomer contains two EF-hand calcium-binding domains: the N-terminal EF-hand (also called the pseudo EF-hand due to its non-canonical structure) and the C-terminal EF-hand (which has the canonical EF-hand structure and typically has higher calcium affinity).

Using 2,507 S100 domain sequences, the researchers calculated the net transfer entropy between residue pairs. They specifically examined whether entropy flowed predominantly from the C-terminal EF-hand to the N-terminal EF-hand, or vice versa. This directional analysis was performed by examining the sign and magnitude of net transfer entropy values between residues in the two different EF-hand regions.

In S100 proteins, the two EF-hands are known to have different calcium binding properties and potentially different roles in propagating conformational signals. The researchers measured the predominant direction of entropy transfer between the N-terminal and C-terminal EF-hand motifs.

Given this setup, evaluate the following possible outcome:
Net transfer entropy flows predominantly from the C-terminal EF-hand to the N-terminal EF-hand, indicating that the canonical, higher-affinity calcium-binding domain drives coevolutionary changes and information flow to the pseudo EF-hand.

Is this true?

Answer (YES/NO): NO